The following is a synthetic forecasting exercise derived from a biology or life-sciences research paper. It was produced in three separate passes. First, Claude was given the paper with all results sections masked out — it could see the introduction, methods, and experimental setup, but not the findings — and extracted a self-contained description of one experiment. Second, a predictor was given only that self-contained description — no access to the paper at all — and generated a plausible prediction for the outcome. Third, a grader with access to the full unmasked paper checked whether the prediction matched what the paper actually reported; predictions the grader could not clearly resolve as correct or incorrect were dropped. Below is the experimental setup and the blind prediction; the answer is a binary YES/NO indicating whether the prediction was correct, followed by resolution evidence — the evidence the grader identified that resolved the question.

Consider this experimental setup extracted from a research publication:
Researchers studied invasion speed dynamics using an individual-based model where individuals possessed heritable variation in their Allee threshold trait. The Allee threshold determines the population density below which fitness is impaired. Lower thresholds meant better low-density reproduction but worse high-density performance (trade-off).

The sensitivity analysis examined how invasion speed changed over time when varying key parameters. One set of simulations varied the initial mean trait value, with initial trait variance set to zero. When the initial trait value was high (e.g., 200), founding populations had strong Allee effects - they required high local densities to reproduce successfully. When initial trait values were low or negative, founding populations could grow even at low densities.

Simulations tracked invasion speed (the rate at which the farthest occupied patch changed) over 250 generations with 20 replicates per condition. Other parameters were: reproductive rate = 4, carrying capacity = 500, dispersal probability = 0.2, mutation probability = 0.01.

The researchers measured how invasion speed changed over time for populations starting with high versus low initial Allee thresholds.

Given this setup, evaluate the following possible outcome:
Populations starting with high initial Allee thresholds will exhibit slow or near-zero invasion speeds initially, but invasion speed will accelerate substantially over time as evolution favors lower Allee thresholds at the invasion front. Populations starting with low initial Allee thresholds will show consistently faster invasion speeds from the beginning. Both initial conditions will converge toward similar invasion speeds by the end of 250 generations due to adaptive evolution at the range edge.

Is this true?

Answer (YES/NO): YES